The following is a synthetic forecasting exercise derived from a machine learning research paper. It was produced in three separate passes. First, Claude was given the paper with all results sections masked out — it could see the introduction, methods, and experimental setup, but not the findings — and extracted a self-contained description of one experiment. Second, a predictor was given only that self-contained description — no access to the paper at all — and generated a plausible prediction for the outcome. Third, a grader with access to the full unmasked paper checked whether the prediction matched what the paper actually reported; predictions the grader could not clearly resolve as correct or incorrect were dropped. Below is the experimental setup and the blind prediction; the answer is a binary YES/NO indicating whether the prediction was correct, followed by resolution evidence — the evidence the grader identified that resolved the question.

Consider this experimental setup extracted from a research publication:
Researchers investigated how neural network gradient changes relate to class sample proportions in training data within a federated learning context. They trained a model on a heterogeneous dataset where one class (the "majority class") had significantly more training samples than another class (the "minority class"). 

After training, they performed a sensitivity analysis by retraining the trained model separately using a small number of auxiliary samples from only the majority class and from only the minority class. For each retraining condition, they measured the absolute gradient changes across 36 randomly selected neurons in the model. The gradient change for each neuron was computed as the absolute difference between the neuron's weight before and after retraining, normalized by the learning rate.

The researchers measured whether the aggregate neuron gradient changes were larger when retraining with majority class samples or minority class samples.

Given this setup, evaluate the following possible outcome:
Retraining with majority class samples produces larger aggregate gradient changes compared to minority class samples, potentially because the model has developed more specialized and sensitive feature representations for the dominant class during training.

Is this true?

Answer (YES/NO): NO